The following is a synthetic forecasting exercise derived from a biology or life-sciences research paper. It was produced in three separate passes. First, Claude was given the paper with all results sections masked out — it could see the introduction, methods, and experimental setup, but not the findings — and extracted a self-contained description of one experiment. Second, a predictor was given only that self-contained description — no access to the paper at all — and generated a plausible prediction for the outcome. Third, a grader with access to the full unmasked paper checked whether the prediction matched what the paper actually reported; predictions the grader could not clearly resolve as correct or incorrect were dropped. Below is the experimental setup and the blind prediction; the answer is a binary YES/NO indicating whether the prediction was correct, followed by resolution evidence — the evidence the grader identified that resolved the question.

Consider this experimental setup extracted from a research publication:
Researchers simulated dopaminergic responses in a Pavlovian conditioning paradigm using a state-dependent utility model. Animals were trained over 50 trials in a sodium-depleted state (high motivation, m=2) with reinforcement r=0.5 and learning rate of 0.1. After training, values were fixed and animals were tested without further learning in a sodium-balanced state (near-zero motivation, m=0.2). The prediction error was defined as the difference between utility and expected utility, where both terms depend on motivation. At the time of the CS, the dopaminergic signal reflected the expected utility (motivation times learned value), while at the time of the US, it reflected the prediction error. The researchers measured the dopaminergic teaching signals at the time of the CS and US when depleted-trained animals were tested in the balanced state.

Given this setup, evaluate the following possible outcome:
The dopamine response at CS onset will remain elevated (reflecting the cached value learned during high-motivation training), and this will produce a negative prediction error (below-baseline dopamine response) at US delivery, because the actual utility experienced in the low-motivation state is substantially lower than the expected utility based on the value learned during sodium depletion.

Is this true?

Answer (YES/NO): NO